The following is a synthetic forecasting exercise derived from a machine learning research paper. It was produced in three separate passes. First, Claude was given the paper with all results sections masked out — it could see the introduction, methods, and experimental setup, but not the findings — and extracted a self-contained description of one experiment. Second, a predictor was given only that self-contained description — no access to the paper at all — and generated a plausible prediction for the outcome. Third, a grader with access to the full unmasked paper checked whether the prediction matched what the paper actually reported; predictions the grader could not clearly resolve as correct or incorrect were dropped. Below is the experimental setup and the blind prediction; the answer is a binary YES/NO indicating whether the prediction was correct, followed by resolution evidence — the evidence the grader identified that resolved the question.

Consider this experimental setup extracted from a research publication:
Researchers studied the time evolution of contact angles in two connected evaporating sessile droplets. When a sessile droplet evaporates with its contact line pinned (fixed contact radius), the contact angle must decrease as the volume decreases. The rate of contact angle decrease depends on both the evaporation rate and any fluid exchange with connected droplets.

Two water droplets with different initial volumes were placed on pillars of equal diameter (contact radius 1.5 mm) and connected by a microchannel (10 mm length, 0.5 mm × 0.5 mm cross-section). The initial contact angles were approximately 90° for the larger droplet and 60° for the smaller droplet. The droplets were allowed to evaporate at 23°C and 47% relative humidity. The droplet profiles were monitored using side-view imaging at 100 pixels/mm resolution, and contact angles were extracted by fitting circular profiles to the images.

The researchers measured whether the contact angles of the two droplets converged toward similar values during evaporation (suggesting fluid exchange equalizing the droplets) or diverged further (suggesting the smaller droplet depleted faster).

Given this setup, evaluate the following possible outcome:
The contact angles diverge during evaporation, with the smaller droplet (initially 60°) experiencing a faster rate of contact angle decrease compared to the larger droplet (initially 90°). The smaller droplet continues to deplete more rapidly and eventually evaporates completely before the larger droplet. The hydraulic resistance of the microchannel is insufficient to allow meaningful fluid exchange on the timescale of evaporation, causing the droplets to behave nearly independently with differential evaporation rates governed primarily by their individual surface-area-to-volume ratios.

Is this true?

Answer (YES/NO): NO